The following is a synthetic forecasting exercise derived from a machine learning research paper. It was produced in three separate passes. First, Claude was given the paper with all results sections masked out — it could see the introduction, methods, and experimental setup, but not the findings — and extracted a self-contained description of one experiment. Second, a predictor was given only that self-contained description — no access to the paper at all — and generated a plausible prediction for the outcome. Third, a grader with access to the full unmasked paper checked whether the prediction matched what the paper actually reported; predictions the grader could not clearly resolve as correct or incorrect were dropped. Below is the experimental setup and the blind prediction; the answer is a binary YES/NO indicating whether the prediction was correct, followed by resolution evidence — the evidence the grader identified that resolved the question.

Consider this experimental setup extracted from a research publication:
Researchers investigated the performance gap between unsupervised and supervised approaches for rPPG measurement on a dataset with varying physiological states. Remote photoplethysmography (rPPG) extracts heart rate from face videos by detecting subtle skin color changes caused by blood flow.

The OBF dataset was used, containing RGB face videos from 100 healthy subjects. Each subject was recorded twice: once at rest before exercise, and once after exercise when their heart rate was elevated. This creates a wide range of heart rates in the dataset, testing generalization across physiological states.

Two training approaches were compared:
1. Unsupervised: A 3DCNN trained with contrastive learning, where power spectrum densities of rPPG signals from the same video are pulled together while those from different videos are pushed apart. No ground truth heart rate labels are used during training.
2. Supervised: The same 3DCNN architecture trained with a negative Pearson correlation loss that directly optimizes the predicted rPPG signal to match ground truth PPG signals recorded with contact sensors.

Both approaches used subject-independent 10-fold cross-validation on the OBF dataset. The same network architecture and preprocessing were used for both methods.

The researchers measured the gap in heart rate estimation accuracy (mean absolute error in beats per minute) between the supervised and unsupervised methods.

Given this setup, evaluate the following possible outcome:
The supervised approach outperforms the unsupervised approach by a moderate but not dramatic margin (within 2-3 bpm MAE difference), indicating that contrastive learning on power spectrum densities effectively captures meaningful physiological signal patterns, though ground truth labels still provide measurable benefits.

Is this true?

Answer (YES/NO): NO